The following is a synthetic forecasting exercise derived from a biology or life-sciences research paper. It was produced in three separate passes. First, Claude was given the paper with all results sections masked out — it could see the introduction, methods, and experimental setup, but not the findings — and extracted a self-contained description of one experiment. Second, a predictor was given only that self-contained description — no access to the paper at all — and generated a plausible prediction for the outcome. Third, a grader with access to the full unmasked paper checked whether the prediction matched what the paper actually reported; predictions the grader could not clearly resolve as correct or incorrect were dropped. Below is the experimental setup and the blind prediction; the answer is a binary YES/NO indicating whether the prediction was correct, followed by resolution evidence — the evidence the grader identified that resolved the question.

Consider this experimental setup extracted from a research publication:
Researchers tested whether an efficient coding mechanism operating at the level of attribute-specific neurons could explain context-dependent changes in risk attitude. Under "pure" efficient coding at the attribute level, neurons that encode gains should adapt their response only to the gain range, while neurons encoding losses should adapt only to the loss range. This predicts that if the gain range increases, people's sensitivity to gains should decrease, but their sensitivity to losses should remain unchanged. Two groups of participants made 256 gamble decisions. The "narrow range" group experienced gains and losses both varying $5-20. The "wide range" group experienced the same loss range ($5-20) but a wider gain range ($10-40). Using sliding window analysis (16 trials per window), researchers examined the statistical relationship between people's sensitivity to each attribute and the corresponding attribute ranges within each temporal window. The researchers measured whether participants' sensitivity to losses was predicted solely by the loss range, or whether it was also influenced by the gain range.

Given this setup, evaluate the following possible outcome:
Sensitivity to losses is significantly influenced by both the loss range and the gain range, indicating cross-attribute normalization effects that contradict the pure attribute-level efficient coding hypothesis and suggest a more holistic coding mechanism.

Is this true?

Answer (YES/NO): YES